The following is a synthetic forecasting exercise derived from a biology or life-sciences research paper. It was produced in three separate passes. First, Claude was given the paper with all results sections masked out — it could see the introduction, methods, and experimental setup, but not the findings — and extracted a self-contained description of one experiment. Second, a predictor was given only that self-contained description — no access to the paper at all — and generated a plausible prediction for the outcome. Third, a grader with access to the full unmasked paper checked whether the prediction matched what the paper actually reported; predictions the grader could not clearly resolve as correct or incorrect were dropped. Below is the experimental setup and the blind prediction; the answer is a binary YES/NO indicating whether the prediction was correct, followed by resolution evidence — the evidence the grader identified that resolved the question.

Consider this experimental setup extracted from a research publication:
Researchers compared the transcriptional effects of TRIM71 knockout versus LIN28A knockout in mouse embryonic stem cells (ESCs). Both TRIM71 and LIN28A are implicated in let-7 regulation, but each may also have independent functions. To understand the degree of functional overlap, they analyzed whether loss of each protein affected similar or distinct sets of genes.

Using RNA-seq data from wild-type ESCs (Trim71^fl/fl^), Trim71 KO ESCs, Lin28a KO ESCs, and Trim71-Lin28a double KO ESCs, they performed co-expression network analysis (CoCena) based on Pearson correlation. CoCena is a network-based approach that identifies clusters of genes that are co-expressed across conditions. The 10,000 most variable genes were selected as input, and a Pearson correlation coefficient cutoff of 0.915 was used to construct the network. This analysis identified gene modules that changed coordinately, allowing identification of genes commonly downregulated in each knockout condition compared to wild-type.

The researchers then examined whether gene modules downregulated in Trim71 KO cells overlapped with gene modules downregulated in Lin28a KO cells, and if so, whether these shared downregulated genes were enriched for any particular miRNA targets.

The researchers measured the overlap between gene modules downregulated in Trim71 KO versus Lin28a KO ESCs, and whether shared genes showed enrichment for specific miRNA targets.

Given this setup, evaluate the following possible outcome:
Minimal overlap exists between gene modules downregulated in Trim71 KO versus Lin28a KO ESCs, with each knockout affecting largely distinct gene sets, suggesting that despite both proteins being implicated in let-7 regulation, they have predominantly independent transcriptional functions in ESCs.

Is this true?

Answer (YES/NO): NO